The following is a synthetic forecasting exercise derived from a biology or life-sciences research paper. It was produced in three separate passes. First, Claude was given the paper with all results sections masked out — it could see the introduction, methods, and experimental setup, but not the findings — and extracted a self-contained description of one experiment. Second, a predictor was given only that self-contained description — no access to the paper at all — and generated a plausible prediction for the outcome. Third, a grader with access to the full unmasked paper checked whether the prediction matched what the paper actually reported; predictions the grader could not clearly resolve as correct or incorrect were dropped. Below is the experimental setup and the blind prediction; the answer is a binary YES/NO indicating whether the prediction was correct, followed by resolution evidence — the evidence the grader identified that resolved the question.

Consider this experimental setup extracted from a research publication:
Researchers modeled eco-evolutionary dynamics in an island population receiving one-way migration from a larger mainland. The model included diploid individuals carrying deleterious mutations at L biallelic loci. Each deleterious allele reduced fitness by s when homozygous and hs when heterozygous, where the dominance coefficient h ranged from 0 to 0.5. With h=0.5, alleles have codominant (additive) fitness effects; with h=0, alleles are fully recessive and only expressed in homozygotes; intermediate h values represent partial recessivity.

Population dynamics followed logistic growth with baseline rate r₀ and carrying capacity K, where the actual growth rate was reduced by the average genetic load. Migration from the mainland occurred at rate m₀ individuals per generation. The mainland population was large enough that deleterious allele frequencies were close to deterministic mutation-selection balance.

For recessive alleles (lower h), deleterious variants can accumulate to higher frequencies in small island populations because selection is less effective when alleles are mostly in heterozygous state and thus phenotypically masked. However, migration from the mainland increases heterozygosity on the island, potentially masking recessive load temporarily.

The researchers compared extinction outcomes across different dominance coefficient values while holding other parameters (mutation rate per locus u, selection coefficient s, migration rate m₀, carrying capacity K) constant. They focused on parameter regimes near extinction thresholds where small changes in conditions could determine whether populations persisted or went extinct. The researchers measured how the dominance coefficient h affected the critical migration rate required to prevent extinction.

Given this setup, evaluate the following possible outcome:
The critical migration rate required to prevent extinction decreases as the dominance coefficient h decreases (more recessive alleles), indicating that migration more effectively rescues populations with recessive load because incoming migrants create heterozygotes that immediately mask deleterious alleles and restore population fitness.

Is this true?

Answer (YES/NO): NO